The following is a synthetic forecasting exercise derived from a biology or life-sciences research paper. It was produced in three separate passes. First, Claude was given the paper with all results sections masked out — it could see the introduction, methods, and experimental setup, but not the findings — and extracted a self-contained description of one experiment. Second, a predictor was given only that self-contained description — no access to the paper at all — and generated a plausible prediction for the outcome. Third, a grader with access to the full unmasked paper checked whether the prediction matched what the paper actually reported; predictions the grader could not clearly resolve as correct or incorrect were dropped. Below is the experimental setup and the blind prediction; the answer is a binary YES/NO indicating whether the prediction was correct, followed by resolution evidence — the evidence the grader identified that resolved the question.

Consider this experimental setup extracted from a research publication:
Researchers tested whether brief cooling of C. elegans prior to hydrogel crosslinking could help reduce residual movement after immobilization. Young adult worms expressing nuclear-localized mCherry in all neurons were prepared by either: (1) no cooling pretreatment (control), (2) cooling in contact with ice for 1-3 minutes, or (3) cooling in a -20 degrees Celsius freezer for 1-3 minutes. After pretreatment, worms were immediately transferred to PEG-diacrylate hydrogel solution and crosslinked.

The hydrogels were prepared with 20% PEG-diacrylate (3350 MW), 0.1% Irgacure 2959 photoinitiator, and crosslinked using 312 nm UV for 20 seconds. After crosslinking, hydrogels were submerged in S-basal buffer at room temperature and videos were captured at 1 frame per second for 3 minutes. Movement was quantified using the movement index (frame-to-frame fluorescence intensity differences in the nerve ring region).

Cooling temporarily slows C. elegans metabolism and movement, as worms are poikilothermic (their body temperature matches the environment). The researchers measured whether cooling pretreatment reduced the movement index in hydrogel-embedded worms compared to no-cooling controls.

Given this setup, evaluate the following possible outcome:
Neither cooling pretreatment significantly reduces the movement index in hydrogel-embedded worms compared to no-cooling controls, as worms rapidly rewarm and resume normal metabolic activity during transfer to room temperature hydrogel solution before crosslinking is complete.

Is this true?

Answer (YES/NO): YES